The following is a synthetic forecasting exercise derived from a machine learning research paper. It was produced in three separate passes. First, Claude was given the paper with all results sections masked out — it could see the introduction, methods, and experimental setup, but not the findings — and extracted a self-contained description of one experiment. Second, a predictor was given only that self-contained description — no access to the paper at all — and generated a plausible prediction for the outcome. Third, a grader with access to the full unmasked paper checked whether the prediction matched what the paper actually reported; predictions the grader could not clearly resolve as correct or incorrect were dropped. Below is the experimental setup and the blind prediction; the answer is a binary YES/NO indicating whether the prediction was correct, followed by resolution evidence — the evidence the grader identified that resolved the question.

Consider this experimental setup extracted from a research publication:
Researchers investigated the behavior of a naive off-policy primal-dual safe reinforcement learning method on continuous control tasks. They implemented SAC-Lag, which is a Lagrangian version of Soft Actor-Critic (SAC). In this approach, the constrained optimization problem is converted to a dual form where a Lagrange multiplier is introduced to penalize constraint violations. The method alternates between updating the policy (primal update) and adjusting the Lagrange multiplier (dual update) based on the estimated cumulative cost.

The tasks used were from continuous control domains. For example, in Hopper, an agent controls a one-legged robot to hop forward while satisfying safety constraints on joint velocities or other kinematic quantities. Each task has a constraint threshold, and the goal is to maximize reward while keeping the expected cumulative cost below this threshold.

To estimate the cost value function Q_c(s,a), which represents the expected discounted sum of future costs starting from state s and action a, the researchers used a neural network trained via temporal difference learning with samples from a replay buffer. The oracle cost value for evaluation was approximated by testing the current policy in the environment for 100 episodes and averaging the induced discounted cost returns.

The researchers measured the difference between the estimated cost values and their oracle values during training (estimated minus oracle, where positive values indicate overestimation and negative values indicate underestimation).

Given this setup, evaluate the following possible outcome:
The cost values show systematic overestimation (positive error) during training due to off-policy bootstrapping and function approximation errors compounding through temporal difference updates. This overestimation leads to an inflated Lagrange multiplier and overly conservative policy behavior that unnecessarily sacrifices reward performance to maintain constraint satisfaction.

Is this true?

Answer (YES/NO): NO